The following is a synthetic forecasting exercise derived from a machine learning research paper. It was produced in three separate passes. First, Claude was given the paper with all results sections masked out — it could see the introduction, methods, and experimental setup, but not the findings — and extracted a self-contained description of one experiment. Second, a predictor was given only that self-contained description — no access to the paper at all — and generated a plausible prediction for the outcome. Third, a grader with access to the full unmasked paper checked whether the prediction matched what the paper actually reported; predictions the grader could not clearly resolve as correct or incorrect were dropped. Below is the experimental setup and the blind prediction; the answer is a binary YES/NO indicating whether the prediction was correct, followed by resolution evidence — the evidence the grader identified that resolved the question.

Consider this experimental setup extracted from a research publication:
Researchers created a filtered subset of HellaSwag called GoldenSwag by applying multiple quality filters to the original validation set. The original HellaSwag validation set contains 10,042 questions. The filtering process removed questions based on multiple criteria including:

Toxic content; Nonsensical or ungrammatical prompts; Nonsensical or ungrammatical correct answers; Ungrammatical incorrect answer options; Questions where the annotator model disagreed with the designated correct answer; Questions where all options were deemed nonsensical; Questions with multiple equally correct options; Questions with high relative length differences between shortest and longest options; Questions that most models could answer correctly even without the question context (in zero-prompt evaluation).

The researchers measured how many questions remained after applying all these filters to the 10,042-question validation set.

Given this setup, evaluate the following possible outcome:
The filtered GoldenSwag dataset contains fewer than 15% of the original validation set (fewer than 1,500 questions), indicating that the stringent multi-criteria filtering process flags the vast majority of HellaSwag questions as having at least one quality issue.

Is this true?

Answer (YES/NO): NO